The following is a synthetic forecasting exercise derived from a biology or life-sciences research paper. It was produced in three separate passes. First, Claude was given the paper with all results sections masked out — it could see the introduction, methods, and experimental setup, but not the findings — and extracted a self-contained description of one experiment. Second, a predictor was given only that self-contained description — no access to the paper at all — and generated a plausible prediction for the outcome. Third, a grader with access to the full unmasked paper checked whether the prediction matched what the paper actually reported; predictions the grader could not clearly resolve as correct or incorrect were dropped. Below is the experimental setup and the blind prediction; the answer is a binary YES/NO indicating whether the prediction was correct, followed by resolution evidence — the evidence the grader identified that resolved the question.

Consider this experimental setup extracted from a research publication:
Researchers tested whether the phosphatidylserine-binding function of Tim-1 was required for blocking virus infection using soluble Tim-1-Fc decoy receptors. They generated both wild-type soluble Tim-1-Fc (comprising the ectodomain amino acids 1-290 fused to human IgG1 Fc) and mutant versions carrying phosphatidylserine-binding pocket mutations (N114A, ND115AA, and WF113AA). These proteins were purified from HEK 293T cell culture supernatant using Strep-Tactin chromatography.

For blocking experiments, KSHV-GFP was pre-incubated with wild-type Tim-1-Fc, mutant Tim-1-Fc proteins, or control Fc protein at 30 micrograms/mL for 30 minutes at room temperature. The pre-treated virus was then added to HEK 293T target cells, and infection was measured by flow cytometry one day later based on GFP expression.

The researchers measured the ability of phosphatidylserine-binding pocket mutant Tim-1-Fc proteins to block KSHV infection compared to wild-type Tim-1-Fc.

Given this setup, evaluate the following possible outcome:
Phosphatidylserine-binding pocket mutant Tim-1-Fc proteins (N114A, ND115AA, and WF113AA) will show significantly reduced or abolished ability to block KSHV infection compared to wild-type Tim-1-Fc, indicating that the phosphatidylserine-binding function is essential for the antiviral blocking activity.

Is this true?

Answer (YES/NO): NO